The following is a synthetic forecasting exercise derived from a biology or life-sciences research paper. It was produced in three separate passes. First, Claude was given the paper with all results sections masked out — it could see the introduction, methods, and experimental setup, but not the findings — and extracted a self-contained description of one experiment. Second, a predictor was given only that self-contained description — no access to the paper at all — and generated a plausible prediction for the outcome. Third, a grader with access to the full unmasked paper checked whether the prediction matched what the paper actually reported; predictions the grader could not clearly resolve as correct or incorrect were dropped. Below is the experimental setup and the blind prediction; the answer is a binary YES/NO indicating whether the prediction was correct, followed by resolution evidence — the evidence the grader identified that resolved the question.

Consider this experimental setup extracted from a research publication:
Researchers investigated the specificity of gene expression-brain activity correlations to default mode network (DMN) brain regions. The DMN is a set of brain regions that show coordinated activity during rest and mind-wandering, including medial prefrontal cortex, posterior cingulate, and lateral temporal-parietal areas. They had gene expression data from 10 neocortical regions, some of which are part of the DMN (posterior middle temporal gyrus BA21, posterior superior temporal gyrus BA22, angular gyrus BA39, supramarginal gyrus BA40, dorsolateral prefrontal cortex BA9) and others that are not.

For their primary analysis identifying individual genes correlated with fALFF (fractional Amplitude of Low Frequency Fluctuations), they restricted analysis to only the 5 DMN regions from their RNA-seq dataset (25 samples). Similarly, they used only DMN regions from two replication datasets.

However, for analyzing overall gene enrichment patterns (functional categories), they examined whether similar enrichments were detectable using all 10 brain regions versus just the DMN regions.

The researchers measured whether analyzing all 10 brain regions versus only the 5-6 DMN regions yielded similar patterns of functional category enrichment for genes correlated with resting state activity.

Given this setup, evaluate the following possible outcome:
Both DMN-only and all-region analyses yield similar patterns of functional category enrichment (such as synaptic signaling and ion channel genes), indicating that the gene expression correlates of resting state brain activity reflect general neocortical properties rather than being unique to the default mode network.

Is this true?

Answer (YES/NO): YES